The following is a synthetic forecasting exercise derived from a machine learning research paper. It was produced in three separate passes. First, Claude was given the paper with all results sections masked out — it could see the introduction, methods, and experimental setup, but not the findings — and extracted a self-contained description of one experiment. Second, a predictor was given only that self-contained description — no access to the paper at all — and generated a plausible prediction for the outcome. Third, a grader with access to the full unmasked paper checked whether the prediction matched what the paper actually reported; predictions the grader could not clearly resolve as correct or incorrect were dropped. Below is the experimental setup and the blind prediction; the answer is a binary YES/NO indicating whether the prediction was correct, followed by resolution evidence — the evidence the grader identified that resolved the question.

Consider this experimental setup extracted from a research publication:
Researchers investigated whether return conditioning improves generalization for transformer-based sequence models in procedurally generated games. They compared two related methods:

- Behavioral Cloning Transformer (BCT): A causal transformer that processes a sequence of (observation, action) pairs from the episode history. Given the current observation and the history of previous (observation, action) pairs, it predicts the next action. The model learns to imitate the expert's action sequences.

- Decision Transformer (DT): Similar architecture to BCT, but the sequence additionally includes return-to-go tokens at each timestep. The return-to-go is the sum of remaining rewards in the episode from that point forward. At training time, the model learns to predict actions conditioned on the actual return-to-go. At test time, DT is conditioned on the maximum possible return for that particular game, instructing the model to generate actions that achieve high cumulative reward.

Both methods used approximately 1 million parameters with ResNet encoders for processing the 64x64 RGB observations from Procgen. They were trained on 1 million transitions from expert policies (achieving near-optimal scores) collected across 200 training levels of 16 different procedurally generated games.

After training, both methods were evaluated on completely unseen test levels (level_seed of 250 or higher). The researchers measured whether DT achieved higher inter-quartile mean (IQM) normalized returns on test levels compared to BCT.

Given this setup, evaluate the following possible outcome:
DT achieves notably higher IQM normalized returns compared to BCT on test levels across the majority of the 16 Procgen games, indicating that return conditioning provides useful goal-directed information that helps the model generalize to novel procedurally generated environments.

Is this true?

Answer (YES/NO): NO